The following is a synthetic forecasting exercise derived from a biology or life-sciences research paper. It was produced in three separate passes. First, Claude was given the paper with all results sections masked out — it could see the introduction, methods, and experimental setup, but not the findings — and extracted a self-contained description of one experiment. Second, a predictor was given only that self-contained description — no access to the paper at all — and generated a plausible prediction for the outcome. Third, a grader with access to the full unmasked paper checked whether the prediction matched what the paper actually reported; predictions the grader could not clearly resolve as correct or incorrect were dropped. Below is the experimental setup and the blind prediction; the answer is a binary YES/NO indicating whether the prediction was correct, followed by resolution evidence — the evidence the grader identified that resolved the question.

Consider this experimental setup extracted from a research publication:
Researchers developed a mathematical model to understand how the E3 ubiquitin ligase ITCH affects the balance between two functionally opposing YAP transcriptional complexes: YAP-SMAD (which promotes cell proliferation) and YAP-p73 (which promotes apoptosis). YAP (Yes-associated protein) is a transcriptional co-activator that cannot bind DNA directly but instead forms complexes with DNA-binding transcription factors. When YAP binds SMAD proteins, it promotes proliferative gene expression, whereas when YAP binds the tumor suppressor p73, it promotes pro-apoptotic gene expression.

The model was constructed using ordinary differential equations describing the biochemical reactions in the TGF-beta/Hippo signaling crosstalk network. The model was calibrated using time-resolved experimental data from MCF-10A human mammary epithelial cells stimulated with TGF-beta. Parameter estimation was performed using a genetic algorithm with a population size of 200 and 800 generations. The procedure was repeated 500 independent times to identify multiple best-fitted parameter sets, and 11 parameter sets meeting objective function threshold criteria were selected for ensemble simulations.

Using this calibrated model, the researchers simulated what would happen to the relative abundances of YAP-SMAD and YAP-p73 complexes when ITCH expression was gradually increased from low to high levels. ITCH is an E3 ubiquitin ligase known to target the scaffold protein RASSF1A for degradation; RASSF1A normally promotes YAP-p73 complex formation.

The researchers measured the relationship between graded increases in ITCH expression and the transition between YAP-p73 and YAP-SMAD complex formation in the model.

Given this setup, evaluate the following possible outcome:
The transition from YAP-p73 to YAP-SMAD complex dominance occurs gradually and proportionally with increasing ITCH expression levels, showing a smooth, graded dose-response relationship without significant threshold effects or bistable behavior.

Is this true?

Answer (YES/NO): NO